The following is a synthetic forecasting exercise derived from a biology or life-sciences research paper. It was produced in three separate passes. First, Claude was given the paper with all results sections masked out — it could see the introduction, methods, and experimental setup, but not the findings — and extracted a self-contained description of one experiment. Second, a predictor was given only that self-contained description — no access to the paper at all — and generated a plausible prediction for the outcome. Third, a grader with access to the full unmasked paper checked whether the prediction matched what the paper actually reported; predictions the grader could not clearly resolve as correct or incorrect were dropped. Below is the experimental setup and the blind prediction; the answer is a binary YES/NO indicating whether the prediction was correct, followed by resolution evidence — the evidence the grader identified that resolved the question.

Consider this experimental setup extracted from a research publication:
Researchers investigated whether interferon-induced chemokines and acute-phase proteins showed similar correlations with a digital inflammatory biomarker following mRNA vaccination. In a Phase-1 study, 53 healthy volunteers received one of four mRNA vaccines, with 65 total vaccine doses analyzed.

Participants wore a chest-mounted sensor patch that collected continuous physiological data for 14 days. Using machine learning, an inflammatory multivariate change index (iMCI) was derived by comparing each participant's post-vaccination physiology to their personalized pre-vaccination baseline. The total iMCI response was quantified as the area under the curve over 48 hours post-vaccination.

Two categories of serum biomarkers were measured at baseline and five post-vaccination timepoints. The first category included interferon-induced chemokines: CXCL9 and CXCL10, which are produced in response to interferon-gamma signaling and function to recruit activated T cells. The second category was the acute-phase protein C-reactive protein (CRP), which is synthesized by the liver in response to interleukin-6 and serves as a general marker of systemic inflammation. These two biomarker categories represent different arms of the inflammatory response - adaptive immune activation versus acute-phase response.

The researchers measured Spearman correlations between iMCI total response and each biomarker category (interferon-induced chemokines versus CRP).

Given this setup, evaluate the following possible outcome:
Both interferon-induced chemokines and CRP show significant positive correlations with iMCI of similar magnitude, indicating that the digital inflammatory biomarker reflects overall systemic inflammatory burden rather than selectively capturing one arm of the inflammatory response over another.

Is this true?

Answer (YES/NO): NO